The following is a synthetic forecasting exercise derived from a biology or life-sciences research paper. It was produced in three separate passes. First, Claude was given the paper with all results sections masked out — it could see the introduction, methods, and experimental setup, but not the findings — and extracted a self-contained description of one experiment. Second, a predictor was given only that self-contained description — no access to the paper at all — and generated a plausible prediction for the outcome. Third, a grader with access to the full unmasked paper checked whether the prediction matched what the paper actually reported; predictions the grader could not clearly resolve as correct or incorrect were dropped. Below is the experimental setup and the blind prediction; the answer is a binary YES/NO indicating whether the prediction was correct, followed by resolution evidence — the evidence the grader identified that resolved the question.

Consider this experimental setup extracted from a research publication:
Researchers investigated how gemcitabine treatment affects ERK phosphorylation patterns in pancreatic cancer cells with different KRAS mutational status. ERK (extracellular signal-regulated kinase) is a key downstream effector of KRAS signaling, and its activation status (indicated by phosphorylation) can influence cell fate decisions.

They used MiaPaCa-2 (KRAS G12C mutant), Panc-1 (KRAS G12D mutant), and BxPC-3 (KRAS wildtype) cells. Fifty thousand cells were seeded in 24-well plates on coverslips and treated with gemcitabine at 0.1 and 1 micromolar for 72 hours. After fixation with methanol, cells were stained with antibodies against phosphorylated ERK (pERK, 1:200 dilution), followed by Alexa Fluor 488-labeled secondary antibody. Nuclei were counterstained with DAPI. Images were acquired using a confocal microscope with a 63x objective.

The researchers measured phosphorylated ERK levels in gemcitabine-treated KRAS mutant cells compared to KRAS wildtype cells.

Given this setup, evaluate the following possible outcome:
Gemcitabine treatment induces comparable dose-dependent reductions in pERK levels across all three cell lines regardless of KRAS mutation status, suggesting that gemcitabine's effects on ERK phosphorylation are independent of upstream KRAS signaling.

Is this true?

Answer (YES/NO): NO